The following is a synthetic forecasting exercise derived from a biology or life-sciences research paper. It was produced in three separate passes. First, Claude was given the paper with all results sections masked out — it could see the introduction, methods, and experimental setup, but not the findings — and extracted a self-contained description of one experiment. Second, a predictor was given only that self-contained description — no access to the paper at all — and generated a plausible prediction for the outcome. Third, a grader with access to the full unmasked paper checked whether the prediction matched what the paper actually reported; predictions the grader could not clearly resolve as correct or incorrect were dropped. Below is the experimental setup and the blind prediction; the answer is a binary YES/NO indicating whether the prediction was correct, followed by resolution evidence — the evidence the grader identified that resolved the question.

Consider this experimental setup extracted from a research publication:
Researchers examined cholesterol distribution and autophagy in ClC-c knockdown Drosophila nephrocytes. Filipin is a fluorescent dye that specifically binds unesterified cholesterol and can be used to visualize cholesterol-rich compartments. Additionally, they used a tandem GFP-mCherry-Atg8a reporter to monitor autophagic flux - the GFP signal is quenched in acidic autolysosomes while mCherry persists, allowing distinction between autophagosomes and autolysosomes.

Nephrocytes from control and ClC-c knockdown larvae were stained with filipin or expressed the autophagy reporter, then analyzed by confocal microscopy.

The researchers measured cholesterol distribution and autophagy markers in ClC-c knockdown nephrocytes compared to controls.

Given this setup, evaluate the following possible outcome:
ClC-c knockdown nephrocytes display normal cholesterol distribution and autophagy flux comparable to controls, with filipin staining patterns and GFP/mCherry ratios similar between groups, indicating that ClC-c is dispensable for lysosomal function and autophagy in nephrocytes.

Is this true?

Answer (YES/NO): NO